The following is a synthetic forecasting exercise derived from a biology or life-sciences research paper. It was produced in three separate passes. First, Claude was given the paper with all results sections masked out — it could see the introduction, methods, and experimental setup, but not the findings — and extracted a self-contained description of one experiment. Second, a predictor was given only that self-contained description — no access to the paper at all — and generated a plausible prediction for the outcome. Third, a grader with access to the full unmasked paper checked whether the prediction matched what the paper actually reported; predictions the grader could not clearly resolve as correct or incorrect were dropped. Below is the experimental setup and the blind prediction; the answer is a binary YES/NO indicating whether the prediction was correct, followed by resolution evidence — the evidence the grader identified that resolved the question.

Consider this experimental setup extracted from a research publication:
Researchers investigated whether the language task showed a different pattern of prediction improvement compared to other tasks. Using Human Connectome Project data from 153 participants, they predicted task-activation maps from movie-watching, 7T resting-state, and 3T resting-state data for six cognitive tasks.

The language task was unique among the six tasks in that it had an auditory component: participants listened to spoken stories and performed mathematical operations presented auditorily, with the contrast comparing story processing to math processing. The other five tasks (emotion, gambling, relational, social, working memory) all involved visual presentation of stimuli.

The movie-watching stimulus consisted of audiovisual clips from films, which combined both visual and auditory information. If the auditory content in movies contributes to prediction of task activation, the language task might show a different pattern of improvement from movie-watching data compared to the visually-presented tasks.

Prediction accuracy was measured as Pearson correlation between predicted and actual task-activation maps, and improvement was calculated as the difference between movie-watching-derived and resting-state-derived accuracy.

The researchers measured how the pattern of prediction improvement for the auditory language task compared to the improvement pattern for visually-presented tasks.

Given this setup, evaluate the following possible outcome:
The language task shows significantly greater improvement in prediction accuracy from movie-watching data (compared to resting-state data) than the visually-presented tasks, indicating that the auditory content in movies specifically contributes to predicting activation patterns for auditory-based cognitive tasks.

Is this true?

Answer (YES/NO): NO